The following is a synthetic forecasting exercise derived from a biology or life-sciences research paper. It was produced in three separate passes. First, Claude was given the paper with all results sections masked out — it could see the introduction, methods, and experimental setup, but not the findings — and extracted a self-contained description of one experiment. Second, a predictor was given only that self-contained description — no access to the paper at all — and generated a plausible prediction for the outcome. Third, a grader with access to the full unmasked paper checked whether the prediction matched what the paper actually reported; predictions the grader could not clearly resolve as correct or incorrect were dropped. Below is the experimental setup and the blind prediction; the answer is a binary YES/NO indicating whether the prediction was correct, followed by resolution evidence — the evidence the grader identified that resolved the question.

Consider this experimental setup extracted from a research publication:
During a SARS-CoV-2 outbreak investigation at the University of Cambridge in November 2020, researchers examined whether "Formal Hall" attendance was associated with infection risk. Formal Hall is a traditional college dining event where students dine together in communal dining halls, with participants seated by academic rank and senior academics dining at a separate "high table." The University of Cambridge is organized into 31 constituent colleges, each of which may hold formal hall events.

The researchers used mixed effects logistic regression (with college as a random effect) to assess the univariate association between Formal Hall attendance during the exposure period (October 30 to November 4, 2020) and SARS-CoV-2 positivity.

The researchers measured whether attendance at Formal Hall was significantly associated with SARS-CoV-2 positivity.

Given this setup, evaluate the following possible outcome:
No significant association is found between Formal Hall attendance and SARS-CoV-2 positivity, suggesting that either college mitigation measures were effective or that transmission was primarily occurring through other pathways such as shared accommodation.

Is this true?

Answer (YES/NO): NO